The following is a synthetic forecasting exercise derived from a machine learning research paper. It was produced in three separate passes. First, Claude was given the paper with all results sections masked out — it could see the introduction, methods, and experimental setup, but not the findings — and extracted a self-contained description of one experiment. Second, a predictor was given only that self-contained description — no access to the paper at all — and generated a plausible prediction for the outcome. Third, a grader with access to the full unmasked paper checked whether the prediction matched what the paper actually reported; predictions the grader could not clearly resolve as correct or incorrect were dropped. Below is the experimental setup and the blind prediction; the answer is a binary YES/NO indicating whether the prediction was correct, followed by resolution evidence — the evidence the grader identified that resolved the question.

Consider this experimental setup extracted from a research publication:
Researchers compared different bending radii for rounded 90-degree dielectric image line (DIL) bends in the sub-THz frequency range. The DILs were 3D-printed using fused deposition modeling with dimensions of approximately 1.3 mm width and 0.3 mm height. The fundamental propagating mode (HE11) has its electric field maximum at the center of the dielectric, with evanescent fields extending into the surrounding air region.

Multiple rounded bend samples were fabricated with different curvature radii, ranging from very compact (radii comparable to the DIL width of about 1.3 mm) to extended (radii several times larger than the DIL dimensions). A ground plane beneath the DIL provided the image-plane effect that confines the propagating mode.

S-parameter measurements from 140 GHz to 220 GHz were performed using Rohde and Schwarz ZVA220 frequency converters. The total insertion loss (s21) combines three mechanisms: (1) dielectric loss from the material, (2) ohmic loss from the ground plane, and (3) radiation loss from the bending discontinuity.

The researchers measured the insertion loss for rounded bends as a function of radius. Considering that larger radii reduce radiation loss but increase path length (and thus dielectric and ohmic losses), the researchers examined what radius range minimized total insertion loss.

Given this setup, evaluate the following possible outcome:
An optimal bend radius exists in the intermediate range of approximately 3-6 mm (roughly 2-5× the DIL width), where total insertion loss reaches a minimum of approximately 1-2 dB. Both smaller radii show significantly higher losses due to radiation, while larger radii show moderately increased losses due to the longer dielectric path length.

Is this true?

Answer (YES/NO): NO